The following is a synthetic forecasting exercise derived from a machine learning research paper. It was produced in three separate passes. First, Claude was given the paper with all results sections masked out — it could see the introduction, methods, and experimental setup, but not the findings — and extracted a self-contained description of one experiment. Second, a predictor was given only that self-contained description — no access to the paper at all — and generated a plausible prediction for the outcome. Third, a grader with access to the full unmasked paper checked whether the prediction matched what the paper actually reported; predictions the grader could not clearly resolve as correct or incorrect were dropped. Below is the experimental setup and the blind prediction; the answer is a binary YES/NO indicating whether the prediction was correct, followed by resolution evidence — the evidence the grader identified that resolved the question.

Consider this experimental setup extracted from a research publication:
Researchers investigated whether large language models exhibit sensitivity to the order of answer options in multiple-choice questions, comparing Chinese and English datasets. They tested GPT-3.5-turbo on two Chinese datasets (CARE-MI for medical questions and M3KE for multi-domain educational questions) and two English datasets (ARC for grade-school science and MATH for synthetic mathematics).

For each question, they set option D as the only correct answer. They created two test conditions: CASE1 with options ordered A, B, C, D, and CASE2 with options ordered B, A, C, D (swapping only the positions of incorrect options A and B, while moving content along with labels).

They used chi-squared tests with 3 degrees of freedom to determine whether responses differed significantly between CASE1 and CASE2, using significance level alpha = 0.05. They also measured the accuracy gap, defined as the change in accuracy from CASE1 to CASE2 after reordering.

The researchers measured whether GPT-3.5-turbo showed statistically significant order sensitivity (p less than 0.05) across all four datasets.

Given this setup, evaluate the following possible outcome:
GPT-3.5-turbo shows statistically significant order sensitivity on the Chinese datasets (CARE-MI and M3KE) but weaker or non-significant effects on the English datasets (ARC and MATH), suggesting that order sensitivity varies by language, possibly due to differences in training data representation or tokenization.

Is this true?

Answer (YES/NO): NO